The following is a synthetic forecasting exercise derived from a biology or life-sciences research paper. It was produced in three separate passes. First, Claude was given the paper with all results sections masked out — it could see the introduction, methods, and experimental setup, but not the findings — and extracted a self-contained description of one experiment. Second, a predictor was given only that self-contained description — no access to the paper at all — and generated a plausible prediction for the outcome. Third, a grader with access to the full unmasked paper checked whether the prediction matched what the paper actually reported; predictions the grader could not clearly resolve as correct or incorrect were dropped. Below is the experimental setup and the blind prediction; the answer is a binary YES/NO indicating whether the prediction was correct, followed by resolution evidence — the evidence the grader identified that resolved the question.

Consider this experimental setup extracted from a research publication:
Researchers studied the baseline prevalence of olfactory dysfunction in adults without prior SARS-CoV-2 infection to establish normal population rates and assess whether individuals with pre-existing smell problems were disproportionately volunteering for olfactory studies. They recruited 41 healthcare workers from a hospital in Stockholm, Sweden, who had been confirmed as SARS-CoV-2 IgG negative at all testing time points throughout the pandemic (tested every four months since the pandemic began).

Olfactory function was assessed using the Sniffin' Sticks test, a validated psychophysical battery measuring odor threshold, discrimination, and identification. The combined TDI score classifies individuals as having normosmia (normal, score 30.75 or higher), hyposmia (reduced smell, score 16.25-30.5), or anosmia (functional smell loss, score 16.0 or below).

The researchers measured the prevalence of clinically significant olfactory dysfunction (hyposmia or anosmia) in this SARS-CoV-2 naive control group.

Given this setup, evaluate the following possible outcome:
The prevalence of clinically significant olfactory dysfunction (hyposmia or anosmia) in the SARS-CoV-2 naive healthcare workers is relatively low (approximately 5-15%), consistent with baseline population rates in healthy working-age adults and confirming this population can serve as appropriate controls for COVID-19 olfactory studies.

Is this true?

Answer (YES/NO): NO